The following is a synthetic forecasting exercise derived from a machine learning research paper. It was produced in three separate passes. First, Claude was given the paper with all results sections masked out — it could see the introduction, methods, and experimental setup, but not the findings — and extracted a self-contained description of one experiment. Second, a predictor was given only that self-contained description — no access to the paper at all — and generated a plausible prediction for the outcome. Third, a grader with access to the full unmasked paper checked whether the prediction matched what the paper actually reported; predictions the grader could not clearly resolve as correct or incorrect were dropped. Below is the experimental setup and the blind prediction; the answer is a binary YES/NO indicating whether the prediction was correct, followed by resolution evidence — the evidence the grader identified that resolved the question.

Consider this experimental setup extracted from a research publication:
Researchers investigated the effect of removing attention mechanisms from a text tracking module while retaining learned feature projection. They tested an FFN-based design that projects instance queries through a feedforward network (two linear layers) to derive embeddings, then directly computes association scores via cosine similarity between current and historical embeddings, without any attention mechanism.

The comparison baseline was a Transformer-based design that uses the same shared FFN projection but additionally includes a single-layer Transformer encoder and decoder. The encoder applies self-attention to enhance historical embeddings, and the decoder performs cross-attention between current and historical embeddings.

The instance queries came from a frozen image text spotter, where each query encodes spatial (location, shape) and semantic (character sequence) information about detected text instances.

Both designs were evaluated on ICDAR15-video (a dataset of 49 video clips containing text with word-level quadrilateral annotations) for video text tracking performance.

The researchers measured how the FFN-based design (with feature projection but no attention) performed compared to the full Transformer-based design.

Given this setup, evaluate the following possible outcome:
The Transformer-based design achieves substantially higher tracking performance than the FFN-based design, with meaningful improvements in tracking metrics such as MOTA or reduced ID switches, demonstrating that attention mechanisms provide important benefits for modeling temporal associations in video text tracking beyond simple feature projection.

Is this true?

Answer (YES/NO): YES